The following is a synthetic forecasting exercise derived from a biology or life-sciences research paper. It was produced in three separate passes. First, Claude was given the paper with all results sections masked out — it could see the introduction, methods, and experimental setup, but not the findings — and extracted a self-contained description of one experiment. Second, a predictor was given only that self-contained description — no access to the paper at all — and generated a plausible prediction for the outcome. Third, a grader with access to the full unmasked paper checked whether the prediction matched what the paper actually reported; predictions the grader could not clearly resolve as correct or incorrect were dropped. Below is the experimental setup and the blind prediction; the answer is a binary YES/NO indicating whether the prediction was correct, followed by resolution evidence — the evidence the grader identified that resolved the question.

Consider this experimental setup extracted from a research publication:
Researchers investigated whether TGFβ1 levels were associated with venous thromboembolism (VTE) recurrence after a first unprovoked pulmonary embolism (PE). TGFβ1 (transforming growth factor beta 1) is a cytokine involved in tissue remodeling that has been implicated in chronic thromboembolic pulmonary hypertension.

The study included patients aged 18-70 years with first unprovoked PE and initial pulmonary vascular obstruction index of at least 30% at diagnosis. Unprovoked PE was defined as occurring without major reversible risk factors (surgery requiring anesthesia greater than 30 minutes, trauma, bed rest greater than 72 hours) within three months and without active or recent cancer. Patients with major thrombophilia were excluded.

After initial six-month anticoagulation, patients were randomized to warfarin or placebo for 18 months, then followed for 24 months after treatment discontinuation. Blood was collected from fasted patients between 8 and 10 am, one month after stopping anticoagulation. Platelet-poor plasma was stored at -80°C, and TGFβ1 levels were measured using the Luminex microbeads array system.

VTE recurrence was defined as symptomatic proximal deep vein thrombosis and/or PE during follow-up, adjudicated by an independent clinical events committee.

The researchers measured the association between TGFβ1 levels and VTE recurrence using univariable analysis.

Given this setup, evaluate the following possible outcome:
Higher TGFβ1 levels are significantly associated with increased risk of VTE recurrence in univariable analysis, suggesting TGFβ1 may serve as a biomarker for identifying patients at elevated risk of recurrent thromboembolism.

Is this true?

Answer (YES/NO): NO